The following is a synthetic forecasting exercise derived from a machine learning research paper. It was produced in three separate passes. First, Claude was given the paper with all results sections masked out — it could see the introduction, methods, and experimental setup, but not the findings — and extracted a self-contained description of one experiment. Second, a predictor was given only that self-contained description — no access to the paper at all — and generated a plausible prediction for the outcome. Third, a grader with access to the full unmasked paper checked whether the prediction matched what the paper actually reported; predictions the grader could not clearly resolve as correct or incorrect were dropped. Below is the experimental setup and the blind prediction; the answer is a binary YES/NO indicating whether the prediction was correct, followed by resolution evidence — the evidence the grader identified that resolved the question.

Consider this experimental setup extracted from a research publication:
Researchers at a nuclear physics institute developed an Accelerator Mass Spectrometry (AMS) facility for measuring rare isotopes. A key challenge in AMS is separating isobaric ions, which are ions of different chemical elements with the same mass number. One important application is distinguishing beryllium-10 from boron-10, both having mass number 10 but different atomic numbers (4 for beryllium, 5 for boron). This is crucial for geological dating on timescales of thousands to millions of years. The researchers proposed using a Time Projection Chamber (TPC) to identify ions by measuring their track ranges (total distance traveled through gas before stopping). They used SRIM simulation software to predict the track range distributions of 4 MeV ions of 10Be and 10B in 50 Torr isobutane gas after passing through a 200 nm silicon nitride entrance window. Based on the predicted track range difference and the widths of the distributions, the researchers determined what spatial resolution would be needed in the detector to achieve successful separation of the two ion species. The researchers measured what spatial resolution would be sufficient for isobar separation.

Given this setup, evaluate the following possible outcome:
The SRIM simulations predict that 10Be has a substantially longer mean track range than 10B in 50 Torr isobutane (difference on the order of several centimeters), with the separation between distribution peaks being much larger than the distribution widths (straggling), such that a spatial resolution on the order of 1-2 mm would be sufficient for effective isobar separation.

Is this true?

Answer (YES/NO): NO